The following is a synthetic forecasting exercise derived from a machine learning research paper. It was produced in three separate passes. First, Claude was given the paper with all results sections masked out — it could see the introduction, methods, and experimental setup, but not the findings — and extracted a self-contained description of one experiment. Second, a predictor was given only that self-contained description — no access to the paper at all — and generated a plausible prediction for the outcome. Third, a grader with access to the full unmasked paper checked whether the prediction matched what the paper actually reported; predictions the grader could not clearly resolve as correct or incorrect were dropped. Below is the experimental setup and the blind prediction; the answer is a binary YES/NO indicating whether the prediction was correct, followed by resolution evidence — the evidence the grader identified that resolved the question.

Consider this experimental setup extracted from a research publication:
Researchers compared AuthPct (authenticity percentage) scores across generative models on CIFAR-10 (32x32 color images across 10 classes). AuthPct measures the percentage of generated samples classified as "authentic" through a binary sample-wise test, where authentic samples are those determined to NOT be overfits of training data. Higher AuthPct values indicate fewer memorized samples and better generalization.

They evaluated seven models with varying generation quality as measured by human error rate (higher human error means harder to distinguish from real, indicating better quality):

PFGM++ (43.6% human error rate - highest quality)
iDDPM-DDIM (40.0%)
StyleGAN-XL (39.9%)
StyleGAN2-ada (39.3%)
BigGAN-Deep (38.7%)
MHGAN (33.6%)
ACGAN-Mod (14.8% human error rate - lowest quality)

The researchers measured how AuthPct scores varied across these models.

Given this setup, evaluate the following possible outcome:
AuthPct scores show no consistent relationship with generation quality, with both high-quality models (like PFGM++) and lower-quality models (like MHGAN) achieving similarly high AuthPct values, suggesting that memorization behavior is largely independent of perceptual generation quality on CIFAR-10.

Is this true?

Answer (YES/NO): NO